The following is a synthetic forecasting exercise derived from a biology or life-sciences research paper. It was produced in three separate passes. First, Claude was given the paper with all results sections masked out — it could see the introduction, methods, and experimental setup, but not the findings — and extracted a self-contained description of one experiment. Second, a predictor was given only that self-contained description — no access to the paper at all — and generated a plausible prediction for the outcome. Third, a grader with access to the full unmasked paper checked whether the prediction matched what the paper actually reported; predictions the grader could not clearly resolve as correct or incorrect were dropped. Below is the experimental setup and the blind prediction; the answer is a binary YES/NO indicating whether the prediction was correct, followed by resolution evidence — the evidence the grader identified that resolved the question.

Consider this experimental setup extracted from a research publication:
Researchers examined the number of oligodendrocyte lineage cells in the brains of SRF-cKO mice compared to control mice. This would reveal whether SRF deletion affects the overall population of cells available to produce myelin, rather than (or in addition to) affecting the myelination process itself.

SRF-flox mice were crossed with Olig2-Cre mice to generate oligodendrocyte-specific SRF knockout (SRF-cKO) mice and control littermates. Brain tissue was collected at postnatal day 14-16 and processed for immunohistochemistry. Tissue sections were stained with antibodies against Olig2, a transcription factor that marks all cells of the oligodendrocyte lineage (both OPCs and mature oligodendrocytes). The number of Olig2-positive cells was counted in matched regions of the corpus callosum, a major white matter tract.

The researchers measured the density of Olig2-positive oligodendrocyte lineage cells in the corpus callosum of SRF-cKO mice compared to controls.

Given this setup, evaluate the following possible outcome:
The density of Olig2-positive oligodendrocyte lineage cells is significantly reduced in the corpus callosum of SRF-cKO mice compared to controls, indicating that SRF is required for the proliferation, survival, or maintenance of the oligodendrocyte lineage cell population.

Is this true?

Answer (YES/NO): NO